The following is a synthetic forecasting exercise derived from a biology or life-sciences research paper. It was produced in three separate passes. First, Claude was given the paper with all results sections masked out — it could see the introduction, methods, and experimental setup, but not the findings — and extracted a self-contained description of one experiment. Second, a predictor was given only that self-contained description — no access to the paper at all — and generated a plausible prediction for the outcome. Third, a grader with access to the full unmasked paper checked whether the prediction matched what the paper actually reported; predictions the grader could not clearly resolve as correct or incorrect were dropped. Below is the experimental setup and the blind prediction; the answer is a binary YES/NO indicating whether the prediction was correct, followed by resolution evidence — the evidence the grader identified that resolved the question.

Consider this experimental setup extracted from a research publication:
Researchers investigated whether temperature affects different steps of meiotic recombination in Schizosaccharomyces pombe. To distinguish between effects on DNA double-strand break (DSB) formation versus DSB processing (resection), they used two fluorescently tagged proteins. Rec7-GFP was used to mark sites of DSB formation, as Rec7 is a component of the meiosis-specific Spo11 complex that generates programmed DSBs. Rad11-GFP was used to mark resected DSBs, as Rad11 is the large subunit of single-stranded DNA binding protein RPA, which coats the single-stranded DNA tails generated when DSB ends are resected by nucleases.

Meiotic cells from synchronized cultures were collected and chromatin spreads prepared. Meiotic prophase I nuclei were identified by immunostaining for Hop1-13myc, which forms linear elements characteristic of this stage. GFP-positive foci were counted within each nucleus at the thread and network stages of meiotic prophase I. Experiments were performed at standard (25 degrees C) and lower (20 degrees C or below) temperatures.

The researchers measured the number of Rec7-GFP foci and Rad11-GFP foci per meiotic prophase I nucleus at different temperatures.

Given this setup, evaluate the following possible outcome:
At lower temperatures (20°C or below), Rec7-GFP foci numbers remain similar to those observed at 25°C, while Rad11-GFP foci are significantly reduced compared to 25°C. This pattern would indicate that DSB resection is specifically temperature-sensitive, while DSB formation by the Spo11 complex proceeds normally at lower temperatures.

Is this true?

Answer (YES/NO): NO